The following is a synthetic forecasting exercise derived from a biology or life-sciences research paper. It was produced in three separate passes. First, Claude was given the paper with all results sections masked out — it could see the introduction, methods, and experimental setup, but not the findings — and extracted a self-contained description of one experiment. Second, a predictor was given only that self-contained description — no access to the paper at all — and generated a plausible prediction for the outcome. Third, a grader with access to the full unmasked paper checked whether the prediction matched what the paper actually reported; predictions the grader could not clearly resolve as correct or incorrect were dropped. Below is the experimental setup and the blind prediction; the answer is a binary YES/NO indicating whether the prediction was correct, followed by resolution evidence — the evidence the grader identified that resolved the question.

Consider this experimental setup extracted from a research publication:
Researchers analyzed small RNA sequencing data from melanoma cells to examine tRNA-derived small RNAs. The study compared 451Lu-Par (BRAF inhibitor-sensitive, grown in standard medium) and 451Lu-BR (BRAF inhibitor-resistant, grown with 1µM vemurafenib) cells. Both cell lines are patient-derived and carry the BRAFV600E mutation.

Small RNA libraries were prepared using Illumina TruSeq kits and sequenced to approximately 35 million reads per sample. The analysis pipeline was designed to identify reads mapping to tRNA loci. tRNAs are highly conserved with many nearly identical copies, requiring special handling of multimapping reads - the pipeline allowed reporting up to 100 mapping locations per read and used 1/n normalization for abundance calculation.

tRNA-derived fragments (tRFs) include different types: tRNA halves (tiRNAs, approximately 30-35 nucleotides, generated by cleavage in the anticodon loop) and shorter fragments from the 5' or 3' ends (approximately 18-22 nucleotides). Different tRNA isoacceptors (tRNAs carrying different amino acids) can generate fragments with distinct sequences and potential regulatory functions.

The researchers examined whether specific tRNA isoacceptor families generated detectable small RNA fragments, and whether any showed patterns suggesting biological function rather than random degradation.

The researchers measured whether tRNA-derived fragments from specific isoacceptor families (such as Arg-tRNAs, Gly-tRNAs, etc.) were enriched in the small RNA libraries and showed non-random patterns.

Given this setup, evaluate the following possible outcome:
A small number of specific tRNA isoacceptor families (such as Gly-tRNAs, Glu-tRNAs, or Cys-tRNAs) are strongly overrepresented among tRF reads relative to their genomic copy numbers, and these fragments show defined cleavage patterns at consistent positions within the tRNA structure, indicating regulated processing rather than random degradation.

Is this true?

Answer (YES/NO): NO